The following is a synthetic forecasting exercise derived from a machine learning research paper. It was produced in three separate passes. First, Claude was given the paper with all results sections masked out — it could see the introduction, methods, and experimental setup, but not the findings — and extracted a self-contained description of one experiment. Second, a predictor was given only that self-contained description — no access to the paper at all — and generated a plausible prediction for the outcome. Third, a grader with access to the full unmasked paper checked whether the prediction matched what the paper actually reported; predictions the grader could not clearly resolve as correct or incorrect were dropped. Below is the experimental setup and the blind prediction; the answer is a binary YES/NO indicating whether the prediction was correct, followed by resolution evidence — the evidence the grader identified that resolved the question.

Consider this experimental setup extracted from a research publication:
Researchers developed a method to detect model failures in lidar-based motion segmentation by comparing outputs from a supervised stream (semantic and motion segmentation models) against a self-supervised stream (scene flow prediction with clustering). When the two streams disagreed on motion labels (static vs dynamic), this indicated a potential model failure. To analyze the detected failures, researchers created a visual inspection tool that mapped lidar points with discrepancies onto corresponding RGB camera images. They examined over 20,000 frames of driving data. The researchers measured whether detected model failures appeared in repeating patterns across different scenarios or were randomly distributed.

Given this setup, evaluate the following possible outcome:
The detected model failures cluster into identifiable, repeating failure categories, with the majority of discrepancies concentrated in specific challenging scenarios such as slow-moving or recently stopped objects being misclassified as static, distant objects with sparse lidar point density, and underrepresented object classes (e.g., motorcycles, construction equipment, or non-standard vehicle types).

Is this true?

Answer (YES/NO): YES